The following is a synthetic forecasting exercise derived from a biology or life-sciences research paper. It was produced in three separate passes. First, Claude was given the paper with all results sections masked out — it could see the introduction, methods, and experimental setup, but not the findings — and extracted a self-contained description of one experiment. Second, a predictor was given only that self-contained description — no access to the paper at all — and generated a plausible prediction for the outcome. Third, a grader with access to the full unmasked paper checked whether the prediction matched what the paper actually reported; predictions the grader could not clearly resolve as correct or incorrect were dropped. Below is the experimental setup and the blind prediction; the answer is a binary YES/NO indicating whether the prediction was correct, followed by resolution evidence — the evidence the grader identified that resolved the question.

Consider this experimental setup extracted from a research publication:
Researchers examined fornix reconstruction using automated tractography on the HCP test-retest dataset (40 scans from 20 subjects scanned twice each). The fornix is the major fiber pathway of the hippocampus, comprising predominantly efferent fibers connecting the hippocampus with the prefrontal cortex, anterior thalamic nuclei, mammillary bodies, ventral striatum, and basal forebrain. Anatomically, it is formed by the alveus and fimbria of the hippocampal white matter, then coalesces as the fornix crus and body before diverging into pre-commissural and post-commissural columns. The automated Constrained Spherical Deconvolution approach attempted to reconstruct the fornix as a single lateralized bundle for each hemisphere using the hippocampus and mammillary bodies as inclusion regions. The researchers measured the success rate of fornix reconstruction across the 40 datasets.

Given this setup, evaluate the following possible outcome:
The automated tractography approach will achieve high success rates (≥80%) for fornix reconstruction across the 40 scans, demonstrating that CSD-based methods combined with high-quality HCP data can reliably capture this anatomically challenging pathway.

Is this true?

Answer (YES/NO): NO